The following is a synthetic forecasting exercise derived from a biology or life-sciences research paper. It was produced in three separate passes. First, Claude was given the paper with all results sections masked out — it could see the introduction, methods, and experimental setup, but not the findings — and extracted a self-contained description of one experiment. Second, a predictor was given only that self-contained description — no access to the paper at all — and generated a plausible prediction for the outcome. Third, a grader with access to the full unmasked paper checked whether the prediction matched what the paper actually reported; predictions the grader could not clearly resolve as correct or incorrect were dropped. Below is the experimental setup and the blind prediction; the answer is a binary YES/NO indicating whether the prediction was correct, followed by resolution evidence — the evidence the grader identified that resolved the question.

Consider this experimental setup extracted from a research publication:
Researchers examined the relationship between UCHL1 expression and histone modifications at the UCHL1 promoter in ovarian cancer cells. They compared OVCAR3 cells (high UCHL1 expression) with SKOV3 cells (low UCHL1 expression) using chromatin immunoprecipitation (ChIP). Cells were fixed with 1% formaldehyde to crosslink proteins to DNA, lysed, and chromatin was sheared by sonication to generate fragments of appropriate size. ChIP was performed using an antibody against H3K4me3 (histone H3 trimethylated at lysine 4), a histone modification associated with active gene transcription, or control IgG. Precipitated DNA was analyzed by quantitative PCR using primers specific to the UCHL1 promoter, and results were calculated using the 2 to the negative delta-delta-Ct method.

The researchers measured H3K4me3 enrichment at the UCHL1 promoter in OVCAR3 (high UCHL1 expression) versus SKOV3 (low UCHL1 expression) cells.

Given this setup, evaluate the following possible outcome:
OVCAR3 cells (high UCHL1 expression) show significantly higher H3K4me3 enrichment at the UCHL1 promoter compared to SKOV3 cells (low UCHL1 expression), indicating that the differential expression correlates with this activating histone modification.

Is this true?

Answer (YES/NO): YES